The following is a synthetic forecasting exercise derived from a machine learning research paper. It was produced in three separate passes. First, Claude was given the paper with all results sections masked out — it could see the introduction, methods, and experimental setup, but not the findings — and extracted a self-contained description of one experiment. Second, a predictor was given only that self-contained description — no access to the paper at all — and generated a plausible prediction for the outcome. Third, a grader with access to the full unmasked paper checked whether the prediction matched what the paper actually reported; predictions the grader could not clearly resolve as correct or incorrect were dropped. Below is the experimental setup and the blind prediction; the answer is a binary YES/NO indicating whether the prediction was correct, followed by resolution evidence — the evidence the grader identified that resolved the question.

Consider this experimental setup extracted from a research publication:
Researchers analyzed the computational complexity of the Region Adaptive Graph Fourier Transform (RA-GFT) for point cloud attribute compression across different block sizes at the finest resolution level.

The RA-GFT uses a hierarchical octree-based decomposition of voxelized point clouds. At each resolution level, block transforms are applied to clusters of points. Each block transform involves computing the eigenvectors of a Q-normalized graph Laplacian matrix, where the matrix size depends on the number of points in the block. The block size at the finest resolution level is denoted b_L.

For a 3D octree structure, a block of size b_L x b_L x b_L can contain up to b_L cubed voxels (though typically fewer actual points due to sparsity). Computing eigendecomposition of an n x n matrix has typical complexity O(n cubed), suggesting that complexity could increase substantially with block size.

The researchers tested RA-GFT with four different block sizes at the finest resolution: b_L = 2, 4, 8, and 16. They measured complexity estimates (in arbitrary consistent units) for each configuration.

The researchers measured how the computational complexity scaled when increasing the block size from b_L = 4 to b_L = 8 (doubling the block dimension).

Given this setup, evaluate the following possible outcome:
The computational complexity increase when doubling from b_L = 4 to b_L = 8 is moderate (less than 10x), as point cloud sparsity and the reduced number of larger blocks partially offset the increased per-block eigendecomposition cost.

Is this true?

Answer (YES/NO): NO